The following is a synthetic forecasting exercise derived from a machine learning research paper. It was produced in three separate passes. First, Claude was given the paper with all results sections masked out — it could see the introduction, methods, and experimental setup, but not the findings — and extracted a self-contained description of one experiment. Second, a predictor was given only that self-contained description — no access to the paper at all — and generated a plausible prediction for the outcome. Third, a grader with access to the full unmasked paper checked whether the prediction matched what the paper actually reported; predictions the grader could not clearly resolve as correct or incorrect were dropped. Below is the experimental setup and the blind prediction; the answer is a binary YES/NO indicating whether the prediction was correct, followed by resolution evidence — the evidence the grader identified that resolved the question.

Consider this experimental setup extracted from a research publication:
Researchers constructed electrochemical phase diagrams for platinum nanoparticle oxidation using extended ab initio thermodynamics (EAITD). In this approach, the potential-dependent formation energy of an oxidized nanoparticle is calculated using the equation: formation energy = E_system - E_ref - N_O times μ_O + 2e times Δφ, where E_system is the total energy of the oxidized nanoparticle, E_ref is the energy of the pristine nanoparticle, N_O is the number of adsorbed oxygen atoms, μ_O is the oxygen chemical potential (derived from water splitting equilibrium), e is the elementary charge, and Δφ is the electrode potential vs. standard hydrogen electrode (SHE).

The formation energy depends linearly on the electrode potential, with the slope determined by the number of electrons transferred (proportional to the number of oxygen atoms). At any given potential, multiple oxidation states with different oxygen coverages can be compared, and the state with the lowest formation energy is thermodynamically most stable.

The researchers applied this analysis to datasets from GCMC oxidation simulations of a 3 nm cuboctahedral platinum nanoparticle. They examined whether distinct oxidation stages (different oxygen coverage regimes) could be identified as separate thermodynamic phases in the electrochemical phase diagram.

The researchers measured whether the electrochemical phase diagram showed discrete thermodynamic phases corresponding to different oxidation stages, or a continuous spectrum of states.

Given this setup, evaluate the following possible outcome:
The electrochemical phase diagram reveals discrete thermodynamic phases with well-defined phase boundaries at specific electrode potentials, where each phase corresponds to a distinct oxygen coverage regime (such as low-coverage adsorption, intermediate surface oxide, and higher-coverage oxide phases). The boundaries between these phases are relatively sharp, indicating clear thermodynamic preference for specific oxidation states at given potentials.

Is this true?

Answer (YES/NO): YES